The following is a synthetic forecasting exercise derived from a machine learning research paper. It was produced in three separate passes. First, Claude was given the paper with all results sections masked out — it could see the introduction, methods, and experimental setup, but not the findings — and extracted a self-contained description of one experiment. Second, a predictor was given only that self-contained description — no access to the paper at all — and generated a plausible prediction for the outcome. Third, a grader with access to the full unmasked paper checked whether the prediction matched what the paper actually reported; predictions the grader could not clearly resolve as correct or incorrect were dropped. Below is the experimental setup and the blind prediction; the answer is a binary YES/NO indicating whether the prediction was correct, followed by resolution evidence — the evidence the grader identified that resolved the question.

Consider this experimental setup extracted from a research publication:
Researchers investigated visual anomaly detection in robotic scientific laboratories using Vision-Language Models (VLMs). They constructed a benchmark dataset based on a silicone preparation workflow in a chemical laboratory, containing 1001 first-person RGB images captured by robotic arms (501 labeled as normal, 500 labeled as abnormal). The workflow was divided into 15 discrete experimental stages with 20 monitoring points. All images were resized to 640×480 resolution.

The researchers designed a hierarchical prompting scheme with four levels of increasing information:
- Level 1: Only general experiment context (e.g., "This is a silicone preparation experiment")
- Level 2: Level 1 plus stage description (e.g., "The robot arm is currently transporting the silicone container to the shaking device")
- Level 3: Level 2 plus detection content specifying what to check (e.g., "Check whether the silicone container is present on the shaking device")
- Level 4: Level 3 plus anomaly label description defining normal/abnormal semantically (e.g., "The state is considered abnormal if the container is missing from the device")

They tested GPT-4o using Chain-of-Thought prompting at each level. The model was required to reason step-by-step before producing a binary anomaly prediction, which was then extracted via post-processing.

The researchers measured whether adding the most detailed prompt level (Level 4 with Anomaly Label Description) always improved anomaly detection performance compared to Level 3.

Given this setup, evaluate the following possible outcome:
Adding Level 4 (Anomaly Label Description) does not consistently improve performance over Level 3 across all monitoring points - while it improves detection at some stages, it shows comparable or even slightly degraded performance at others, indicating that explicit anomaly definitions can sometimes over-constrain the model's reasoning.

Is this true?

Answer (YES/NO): YES